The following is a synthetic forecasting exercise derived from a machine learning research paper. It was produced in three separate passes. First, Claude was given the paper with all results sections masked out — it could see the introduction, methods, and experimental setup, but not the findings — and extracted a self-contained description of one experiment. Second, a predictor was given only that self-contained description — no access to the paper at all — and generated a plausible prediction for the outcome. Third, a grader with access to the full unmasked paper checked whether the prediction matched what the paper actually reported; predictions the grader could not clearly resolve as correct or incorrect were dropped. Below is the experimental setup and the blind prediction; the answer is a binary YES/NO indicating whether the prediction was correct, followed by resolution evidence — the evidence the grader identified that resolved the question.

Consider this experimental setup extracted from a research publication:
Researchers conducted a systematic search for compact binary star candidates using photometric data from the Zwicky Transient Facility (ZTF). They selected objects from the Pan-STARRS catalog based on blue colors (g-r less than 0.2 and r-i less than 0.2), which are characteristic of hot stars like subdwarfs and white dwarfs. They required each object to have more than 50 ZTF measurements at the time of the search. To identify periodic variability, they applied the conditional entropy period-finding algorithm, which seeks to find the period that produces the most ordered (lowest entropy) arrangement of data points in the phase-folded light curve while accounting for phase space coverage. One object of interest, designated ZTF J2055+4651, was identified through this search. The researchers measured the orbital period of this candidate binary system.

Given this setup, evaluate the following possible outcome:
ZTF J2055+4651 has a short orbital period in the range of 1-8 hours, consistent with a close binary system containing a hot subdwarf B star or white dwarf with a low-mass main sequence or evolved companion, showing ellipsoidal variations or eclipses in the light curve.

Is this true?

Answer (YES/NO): NO